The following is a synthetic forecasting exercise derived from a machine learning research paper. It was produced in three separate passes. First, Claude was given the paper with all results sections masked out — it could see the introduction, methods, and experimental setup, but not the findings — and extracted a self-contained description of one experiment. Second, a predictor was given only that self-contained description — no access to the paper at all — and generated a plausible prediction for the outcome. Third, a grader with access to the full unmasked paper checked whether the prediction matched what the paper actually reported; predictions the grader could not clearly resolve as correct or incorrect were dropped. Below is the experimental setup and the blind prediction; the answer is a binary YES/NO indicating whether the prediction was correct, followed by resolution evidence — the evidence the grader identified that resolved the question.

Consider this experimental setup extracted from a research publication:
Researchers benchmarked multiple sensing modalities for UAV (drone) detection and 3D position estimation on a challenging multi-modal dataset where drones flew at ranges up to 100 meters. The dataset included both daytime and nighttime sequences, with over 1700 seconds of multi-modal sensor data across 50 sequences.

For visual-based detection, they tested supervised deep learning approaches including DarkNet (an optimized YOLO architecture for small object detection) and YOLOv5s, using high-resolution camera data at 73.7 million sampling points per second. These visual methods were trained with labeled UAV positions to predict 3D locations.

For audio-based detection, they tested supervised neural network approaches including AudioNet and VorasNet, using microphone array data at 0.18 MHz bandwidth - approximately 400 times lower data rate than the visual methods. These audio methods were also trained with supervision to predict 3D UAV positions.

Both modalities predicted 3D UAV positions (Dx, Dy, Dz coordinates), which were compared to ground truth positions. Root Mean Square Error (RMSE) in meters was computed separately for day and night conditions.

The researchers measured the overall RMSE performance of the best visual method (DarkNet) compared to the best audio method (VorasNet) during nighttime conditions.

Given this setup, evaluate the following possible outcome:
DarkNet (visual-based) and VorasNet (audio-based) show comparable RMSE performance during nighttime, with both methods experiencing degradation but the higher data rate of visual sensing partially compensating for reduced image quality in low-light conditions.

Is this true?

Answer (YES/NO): NO